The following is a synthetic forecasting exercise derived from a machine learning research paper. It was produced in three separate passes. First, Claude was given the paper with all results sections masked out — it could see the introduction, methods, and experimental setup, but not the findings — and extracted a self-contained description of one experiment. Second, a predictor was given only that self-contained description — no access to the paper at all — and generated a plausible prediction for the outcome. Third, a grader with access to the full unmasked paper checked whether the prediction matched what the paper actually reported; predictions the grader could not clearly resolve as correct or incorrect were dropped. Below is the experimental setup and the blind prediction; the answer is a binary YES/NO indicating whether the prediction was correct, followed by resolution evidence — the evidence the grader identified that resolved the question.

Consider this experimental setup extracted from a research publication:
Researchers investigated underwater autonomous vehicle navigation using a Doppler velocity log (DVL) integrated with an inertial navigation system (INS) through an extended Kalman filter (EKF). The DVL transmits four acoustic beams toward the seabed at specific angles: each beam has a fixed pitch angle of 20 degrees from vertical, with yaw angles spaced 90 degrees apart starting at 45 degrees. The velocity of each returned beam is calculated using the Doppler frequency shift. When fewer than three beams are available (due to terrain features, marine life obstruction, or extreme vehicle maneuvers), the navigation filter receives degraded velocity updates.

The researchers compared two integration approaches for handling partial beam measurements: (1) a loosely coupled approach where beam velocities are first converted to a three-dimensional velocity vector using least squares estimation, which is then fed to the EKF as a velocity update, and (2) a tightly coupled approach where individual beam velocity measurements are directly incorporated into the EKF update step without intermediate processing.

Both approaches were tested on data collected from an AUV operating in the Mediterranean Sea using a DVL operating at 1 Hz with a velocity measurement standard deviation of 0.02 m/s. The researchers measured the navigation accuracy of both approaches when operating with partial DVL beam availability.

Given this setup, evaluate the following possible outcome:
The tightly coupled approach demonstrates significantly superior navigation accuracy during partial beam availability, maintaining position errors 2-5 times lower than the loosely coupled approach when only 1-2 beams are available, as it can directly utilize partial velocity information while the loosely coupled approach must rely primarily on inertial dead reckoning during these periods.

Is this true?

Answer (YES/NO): NO